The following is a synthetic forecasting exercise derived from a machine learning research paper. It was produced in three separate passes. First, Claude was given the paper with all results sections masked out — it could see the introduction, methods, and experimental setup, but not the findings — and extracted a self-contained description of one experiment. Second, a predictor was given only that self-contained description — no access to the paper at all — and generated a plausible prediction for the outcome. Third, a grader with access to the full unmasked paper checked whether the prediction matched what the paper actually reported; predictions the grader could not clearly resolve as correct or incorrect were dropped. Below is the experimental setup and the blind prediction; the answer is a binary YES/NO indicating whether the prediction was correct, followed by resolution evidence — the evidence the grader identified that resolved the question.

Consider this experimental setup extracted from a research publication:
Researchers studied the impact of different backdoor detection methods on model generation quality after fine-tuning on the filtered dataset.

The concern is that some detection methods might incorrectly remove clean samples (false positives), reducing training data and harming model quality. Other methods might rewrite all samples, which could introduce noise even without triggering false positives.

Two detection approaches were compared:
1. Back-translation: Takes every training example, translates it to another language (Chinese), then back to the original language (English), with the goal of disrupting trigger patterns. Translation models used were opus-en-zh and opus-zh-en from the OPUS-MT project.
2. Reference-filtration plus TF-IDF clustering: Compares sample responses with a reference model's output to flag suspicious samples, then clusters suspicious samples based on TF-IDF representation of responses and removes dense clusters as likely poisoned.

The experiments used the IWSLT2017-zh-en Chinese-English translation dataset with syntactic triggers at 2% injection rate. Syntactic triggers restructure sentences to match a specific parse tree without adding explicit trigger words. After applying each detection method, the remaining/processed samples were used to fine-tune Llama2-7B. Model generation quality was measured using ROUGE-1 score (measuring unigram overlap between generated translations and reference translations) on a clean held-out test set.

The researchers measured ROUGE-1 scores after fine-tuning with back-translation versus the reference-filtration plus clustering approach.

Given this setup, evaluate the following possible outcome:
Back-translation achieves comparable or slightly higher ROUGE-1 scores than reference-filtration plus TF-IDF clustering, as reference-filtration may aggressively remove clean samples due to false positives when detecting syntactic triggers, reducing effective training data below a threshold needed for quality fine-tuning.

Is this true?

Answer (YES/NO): NO